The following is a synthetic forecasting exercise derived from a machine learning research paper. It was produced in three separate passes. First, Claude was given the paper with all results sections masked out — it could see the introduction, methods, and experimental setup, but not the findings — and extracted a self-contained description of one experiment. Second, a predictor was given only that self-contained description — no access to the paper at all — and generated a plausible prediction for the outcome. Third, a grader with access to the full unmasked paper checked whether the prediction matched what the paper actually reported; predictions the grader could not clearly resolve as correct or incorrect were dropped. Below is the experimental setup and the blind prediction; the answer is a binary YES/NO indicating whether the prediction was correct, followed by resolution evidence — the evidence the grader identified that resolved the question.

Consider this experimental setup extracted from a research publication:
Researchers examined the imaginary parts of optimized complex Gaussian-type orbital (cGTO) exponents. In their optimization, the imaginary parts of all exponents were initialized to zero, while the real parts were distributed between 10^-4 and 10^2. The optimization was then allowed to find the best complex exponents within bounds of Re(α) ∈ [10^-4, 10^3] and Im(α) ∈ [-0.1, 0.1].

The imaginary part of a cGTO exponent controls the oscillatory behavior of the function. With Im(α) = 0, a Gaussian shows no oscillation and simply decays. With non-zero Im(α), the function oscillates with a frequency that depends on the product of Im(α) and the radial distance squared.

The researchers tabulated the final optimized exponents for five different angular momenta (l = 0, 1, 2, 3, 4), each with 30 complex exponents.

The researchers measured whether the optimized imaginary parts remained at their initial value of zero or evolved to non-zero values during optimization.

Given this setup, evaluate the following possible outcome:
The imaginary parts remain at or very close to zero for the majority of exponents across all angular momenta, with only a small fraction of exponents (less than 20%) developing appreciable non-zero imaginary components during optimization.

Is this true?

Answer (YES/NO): NO